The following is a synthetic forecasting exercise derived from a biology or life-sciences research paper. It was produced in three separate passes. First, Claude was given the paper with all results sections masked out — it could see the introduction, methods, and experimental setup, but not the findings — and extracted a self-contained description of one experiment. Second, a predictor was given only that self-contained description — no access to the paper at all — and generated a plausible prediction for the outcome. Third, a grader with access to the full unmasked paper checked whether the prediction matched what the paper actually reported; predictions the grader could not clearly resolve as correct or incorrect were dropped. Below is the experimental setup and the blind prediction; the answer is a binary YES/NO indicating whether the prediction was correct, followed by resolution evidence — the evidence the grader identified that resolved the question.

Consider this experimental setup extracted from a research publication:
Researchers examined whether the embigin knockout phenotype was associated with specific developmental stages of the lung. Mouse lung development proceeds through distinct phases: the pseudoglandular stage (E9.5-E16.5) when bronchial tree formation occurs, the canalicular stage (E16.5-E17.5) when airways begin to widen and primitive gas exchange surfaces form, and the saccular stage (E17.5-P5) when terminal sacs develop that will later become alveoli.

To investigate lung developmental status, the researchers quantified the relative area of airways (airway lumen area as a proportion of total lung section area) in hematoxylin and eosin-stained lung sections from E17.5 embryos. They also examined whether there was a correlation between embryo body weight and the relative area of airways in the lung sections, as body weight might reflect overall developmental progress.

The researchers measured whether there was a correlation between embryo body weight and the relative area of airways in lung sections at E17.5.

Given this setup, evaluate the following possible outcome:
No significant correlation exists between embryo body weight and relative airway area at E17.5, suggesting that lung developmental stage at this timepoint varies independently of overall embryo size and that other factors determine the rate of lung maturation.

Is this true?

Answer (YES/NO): NO